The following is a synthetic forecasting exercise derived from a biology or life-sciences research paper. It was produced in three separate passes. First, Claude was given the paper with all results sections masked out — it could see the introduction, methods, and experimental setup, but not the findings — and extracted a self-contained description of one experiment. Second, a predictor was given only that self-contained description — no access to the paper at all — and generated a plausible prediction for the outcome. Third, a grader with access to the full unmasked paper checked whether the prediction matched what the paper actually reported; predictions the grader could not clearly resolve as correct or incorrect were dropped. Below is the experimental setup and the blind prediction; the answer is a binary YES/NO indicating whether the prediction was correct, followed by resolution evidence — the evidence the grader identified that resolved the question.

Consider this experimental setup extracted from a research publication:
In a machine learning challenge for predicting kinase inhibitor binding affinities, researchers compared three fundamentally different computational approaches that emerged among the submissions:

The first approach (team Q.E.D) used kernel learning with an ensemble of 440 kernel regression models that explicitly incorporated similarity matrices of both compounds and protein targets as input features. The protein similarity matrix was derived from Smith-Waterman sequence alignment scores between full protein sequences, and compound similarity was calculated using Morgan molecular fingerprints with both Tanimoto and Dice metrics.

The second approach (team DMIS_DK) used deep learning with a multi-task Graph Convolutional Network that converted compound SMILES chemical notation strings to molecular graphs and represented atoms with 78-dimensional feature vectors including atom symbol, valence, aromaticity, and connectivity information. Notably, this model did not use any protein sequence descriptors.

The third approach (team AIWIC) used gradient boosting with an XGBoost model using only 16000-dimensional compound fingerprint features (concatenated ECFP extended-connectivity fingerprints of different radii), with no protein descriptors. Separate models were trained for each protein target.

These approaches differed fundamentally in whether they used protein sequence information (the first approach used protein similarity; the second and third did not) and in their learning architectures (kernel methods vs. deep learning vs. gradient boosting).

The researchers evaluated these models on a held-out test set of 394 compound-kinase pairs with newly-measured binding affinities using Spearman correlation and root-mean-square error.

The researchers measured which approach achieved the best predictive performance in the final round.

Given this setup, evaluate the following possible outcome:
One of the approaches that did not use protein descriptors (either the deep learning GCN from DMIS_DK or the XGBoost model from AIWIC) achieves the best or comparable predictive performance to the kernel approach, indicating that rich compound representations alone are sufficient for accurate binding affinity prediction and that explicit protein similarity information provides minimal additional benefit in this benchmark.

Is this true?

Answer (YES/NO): YES